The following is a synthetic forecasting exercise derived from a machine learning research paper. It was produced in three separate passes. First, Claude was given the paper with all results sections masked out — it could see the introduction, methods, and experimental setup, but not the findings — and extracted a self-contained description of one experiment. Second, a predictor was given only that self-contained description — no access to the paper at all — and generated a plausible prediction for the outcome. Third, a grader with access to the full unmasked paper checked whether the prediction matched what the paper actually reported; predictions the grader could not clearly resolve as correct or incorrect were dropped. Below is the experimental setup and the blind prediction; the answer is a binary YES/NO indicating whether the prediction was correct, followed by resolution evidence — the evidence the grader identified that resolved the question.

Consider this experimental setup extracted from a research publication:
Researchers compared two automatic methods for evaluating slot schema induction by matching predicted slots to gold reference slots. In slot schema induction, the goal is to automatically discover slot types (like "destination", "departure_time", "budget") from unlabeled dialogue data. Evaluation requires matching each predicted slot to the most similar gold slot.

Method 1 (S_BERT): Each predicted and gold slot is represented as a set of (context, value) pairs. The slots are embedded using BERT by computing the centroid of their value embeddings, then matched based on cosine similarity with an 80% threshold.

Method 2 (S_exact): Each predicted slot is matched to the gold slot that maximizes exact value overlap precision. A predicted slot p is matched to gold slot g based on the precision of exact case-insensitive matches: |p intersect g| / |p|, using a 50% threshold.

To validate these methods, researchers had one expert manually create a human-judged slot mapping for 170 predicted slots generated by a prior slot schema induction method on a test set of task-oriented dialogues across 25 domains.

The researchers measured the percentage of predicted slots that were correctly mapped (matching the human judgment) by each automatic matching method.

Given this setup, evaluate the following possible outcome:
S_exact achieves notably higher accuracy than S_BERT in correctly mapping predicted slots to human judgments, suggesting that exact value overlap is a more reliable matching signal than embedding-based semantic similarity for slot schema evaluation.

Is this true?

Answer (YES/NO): YES